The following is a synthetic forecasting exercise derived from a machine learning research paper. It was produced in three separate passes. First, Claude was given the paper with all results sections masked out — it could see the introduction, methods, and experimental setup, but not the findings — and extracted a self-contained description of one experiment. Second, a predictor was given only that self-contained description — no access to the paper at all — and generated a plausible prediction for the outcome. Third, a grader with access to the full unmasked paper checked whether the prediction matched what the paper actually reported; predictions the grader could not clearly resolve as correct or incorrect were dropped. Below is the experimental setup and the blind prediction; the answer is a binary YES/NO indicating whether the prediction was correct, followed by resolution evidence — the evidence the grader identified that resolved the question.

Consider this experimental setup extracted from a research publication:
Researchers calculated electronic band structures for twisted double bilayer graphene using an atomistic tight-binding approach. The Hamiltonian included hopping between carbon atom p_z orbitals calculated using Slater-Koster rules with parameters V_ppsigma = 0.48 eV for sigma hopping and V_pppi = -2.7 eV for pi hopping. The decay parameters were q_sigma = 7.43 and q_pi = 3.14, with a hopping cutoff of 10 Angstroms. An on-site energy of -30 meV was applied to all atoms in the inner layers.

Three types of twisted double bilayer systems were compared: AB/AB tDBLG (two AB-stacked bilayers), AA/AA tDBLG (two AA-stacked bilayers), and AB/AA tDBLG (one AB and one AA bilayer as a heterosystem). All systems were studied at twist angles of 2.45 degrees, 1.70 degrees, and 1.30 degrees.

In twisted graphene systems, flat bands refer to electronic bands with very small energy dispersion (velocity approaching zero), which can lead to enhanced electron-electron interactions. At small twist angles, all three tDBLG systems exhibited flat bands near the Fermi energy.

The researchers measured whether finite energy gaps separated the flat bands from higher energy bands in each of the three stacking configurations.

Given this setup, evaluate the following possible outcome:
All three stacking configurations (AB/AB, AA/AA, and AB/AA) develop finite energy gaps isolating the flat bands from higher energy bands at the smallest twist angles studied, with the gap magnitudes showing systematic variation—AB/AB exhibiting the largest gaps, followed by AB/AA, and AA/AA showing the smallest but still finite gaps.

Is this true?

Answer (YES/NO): NO